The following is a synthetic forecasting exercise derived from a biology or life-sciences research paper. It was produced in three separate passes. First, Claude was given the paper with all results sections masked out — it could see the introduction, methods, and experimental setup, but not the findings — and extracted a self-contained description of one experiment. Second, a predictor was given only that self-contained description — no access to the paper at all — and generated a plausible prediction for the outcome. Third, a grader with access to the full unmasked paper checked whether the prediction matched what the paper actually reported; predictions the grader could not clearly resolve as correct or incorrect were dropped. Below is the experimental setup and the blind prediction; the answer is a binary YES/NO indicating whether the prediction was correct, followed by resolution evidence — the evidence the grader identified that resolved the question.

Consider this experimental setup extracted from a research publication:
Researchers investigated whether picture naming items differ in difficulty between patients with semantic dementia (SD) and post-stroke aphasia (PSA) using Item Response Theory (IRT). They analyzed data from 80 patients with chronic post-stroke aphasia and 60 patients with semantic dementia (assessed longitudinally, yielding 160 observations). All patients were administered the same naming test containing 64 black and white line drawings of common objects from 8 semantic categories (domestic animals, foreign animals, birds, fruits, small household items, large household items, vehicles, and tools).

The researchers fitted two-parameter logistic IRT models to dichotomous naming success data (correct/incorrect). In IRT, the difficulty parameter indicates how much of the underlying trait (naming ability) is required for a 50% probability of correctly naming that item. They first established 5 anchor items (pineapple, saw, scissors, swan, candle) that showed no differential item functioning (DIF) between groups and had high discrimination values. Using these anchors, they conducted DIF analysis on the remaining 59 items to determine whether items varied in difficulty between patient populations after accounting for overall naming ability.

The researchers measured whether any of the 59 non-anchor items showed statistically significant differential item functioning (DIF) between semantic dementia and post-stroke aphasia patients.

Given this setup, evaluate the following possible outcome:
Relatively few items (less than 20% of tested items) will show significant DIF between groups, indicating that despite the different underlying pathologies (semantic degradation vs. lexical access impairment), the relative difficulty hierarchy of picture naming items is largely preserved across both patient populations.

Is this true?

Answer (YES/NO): NO